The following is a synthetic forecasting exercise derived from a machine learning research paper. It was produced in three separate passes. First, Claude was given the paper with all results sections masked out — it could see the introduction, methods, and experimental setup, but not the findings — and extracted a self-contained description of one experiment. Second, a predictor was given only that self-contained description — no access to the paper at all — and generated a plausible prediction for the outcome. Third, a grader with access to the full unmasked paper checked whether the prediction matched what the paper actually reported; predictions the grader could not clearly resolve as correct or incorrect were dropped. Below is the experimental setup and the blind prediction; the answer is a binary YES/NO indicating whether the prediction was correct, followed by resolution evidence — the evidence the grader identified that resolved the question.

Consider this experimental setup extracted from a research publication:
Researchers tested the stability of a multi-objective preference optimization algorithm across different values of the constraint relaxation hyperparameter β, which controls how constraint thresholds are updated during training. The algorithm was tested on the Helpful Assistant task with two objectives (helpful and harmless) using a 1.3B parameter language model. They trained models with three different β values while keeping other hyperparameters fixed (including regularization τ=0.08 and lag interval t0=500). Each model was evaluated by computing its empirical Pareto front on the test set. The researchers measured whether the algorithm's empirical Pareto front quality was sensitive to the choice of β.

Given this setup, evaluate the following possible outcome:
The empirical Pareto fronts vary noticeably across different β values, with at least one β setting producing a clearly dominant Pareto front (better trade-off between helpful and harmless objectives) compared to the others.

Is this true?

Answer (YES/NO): NO